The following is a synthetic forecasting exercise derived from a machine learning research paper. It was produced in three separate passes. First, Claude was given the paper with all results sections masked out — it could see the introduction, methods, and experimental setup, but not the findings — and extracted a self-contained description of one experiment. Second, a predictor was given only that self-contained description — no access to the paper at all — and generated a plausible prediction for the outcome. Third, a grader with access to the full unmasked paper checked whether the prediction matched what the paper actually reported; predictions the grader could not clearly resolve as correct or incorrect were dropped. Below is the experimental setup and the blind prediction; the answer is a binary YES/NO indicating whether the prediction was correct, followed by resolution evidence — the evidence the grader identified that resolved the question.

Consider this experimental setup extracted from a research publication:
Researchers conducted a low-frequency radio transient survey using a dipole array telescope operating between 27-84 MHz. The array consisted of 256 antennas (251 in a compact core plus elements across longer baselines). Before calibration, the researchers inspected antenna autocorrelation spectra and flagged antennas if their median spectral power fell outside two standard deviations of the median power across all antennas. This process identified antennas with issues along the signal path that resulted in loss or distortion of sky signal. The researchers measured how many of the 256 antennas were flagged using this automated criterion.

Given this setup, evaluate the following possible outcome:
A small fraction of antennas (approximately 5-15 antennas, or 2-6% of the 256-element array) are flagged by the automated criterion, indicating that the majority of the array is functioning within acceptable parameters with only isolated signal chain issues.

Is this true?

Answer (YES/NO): NO